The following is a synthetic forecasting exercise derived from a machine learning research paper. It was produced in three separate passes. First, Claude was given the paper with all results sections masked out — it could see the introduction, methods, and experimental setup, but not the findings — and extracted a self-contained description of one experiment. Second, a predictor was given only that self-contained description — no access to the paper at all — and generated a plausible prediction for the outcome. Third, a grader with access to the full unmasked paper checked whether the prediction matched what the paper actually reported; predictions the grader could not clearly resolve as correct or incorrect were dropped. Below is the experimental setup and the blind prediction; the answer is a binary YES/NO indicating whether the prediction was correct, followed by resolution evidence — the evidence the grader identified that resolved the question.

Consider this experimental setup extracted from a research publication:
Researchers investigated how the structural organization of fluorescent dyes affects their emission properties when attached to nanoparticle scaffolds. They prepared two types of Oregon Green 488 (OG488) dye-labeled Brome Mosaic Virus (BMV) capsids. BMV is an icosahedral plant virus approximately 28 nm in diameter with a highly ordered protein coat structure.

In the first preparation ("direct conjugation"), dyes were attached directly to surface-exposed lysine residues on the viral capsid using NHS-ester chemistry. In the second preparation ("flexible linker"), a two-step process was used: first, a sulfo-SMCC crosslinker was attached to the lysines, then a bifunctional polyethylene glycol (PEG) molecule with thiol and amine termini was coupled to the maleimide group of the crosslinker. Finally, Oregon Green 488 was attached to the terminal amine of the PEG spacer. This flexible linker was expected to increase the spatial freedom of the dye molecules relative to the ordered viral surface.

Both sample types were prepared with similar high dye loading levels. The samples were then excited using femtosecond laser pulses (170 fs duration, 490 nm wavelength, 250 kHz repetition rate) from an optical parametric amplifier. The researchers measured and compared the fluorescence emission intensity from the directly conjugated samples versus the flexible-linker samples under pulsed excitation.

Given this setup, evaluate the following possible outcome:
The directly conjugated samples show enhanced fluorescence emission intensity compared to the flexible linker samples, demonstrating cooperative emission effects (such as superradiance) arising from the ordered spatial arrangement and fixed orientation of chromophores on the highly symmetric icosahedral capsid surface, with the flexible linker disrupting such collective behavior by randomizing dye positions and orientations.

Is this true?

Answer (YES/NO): YES